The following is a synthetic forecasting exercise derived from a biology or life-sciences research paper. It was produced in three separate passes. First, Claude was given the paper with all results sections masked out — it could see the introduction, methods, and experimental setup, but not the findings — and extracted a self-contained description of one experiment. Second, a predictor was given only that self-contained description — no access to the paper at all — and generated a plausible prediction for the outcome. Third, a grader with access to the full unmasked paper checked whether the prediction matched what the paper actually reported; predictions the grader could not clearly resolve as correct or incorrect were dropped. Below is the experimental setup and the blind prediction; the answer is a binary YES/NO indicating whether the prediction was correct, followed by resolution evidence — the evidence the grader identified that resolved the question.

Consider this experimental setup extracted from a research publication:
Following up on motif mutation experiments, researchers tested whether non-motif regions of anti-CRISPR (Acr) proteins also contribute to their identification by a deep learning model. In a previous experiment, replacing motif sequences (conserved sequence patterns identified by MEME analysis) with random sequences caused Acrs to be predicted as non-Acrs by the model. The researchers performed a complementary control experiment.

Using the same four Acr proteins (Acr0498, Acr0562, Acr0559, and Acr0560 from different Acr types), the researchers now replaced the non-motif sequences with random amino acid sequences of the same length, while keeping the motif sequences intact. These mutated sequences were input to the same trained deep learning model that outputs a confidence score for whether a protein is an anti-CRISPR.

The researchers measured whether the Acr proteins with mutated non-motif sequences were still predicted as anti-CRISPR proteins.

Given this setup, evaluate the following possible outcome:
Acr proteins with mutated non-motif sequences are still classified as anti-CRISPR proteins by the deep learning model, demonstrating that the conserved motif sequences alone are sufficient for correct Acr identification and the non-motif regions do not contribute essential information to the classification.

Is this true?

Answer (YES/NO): NO